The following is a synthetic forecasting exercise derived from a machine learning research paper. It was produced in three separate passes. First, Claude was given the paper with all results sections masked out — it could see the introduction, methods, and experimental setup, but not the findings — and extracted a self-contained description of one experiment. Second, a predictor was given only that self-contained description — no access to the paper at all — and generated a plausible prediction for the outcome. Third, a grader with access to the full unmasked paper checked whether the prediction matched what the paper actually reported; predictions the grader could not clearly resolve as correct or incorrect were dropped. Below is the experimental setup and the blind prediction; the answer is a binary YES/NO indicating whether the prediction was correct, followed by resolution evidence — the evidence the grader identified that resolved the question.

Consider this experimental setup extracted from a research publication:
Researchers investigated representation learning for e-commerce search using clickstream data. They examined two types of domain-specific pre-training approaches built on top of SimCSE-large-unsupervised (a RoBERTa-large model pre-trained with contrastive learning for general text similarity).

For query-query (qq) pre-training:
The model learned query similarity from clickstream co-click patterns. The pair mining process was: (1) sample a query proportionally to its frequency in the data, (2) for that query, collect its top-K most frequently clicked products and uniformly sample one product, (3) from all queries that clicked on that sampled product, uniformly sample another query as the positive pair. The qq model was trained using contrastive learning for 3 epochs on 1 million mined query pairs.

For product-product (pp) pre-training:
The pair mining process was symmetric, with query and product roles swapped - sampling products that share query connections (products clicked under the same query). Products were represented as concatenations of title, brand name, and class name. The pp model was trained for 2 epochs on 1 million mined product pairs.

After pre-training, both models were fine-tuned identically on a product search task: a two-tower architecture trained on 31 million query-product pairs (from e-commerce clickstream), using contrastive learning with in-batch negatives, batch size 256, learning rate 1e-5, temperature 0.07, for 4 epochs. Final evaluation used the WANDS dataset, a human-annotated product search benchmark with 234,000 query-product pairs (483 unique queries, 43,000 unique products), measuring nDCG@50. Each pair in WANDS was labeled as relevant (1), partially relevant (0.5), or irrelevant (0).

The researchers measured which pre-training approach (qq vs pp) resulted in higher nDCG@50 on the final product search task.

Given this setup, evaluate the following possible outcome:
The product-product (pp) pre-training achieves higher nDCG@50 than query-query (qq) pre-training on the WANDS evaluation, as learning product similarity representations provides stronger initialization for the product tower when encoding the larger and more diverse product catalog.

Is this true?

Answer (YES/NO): NO